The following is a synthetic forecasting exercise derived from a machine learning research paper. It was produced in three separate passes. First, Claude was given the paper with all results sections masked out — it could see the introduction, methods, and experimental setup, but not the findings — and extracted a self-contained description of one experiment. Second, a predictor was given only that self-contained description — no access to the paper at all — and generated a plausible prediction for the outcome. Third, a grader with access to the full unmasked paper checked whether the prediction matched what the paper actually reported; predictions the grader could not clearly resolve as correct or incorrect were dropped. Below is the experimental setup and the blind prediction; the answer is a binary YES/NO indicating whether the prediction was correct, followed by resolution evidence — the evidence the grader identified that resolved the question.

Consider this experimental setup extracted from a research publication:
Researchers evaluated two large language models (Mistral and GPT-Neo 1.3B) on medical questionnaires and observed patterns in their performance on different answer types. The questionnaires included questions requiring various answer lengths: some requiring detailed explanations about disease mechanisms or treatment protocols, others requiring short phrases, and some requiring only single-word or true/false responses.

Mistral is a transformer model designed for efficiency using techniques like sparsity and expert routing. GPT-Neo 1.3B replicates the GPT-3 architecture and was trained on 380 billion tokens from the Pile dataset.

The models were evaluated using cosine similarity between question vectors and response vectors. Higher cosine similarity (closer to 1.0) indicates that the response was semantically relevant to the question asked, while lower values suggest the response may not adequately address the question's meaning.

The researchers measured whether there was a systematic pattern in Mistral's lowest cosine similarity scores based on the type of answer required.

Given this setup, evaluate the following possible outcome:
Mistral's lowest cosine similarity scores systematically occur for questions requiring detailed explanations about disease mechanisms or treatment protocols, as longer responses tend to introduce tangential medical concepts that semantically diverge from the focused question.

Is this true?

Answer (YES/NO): NO